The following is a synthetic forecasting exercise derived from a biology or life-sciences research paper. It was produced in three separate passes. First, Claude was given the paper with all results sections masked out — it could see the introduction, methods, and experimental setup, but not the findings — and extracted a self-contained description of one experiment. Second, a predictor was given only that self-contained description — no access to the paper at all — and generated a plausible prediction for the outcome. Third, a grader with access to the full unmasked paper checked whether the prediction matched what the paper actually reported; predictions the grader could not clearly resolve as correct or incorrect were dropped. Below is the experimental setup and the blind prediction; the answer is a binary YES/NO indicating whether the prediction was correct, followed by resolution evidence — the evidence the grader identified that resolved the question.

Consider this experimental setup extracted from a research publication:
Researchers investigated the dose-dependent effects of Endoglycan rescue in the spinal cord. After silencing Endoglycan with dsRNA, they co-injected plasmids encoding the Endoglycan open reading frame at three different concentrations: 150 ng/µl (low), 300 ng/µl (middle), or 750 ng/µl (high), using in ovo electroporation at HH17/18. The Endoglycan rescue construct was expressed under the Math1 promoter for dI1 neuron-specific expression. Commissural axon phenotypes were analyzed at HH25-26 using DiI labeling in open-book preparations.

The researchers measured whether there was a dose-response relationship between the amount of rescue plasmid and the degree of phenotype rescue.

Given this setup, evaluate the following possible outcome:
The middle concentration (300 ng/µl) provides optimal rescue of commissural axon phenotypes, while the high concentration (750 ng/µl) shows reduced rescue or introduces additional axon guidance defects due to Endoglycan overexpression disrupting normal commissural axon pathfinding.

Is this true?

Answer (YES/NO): NO